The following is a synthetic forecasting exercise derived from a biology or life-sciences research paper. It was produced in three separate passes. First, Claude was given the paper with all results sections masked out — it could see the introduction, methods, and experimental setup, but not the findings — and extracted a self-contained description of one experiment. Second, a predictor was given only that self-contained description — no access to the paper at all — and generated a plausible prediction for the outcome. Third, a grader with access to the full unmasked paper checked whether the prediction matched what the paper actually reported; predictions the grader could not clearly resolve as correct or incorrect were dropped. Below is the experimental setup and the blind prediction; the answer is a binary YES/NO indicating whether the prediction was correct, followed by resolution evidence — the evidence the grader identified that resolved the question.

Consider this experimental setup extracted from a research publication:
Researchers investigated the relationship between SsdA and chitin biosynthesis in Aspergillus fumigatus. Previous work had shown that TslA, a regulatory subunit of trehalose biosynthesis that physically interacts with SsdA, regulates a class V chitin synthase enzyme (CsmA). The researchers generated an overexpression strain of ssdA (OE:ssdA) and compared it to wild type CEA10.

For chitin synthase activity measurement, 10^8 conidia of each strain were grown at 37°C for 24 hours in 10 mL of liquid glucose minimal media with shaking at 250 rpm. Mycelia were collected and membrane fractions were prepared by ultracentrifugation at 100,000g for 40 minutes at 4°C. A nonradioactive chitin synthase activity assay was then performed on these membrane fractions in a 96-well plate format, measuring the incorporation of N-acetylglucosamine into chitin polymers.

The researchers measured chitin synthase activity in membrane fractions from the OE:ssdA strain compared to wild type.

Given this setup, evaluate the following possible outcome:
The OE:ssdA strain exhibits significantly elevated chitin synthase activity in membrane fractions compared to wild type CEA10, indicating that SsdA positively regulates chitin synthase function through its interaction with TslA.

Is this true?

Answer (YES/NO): YES